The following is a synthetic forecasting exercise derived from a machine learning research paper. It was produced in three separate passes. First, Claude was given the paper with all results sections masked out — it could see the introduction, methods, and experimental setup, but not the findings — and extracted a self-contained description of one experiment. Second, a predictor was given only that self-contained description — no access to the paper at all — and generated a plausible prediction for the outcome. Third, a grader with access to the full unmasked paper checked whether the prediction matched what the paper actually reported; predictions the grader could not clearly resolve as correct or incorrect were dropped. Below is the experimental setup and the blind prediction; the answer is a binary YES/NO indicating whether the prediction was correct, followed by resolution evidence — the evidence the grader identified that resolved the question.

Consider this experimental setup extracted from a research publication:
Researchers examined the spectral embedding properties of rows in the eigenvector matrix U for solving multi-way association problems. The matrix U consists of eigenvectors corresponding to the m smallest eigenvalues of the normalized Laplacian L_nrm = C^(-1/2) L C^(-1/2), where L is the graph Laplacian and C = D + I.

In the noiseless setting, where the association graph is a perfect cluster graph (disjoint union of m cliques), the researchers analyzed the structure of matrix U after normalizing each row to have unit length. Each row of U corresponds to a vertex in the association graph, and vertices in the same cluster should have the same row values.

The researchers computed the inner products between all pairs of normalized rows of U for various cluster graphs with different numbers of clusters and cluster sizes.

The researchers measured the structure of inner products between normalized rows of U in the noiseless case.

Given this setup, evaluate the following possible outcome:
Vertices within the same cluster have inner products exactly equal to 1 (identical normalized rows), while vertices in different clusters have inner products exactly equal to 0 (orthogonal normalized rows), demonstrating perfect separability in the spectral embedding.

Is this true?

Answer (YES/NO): YES